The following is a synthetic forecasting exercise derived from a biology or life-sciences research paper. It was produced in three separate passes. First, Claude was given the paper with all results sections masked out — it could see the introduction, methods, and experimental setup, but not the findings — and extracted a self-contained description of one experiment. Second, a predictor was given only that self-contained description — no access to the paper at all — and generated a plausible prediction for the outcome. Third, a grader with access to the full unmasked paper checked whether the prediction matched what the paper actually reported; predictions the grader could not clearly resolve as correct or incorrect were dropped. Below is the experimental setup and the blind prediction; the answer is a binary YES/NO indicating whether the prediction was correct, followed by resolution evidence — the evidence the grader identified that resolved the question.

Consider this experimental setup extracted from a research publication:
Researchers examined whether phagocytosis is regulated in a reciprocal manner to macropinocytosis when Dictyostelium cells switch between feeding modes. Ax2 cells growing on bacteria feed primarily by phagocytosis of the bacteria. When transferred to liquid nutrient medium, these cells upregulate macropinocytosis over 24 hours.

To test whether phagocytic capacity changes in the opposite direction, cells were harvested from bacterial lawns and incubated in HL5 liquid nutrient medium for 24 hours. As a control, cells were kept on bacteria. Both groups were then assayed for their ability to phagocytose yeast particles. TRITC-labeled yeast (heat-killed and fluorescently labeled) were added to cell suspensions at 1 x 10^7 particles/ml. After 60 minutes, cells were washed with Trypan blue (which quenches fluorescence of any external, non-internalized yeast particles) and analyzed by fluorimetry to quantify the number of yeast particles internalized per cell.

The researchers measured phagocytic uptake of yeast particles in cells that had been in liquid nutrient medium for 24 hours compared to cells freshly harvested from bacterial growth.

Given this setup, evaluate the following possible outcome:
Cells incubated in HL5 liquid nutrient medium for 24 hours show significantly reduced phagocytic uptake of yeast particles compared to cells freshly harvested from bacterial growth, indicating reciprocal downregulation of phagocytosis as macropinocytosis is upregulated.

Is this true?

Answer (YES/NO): NO